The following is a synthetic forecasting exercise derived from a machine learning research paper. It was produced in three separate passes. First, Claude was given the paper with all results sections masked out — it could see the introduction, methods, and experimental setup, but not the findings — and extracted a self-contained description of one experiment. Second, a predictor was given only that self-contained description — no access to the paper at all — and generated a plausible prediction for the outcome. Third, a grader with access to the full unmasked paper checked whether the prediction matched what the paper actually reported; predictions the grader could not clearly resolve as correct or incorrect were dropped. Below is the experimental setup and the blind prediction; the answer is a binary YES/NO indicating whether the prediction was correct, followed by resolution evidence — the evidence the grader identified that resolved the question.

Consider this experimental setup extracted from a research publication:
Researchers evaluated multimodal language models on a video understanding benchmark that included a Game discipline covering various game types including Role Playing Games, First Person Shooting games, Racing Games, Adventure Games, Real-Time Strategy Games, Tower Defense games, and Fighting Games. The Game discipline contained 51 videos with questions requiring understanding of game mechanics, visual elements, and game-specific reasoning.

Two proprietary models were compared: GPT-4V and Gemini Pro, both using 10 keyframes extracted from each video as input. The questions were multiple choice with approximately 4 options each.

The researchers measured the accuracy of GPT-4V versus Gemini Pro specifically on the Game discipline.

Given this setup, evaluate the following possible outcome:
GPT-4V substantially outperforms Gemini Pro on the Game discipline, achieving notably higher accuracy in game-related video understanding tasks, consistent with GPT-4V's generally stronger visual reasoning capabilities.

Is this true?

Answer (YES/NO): YES